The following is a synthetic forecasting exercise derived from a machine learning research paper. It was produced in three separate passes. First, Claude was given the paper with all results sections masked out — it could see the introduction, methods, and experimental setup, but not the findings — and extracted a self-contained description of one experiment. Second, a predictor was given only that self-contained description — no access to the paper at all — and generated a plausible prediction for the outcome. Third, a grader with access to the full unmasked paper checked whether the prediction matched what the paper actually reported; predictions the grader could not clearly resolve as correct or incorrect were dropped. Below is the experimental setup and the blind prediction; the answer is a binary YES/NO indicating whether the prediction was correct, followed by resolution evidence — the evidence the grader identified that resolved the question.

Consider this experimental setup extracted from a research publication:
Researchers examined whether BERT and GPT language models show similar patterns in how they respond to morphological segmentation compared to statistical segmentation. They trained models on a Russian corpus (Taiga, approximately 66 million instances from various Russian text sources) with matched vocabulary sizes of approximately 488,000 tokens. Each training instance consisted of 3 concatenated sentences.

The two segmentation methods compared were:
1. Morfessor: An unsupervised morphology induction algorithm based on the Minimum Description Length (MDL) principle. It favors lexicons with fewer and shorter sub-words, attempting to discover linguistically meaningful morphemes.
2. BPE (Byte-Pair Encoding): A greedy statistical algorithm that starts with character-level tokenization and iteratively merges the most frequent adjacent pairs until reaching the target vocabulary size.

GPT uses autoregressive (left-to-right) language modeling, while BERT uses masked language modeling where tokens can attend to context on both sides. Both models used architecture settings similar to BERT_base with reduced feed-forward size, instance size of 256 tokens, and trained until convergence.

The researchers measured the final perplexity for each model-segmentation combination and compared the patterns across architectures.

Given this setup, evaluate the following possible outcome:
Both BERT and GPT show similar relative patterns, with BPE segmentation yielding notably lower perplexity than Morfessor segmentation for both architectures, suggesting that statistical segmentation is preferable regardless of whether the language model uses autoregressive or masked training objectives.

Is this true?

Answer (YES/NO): NO